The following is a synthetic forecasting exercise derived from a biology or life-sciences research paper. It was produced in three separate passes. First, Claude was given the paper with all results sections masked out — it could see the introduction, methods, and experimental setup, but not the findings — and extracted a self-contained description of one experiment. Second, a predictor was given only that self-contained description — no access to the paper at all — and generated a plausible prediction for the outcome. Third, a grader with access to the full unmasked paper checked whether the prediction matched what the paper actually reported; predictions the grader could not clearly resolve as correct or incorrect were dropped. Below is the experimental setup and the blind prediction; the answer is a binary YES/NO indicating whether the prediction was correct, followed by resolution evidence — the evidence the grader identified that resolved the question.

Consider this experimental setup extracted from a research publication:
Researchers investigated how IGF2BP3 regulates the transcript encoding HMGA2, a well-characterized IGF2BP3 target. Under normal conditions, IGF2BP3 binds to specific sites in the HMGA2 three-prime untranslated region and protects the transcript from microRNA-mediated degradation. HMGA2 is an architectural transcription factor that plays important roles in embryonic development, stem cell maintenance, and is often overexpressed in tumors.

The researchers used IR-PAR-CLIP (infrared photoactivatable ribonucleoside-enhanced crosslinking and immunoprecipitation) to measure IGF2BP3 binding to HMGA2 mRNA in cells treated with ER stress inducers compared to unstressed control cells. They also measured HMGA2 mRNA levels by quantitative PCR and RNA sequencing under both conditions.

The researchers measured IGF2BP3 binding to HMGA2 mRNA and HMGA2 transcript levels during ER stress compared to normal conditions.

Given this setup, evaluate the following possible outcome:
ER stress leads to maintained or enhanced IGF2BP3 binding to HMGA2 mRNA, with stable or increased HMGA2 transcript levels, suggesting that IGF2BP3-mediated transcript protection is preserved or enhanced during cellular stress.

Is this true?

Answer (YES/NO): NO